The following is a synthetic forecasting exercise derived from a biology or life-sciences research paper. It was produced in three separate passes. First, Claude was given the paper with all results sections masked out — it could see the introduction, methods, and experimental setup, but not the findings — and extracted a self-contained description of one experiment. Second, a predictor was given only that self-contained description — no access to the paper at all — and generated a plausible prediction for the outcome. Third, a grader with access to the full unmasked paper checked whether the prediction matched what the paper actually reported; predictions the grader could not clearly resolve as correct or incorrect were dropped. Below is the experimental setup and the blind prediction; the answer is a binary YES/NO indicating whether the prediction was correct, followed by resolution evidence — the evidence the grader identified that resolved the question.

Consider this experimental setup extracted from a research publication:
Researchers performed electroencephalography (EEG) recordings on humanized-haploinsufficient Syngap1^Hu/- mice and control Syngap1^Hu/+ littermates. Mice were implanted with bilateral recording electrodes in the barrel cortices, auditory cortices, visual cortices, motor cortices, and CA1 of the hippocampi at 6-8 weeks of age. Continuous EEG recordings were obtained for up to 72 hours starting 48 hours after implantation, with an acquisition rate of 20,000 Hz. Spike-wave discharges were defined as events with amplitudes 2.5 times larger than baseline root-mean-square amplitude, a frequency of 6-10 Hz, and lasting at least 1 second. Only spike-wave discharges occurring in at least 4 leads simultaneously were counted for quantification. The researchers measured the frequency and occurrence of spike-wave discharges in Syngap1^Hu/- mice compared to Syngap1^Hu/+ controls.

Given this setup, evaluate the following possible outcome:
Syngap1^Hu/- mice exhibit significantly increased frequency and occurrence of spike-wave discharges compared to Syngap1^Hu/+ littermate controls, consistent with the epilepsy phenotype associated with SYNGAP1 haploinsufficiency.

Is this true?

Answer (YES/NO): YES